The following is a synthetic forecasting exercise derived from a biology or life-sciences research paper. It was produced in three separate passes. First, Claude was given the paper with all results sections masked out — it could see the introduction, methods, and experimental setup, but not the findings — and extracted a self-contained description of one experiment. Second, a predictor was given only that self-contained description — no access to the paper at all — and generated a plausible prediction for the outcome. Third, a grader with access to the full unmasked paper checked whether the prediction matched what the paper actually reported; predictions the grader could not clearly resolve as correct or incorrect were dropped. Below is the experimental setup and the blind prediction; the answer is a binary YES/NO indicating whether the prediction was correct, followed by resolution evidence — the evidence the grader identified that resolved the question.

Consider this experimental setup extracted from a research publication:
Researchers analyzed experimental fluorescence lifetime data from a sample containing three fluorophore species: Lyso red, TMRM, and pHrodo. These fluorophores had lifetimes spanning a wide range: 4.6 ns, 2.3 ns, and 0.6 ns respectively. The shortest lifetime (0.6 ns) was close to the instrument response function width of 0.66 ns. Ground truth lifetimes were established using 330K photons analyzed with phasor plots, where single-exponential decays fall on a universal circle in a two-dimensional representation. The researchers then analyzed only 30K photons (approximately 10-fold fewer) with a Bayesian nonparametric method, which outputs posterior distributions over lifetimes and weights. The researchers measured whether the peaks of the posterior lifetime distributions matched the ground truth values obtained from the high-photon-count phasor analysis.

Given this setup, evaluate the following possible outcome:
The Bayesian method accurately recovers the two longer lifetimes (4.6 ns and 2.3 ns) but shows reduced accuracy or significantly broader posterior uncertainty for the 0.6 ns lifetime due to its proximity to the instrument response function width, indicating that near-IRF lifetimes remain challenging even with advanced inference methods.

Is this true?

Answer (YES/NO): NO